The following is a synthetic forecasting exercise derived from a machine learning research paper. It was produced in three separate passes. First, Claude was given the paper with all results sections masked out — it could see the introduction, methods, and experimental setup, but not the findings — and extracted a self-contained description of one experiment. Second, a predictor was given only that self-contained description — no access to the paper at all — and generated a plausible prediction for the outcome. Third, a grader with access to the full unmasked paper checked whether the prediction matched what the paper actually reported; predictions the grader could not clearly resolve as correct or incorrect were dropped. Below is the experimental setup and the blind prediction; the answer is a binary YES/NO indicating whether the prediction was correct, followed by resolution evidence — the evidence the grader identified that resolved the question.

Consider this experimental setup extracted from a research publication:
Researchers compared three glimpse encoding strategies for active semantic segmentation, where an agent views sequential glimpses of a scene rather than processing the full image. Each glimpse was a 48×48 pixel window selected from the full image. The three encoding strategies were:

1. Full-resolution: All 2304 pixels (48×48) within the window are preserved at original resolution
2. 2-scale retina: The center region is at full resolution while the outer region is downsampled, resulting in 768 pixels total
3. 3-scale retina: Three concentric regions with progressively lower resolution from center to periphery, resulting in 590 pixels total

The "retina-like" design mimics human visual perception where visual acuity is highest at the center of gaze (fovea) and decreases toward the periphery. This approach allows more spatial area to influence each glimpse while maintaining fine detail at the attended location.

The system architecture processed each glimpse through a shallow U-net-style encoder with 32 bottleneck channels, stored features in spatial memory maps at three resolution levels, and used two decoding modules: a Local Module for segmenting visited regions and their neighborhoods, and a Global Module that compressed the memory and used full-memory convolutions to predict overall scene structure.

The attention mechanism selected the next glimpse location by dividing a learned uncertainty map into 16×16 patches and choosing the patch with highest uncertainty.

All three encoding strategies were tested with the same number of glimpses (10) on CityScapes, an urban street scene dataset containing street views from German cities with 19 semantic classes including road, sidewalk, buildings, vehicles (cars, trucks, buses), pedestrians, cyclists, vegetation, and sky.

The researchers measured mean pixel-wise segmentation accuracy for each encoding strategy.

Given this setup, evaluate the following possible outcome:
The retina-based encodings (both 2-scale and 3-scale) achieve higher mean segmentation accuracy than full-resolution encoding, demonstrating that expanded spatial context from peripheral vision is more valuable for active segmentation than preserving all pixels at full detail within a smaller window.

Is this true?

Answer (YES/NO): YES